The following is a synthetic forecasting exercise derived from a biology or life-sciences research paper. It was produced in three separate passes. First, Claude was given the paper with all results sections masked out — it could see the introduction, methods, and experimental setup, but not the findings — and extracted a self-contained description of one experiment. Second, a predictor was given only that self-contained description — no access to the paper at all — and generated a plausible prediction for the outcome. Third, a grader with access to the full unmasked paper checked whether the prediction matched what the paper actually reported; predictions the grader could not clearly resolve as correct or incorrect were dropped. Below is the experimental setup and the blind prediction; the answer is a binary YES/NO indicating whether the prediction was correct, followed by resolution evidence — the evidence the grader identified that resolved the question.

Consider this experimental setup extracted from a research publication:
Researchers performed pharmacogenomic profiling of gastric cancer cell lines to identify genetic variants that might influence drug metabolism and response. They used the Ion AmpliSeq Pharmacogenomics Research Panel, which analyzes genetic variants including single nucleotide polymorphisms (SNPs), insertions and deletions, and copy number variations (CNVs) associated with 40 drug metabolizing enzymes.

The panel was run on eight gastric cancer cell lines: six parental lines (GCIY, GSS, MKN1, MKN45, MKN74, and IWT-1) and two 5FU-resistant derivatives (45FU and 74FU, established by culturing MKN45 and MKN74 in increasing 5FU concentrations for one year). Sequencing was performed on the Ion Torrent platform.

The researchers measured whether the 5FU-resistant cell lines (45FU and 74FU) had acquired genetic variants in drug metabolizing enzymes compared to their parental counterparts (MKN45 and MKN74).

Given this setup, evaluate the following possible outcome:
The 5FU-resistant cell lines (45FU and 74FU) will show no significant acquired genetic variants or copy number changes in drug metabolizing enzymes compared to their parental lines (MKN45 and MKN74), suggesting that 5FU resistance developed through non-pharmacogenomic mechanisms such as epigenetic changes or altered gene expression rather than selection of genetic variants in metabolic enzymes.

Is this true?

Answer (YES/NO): YES